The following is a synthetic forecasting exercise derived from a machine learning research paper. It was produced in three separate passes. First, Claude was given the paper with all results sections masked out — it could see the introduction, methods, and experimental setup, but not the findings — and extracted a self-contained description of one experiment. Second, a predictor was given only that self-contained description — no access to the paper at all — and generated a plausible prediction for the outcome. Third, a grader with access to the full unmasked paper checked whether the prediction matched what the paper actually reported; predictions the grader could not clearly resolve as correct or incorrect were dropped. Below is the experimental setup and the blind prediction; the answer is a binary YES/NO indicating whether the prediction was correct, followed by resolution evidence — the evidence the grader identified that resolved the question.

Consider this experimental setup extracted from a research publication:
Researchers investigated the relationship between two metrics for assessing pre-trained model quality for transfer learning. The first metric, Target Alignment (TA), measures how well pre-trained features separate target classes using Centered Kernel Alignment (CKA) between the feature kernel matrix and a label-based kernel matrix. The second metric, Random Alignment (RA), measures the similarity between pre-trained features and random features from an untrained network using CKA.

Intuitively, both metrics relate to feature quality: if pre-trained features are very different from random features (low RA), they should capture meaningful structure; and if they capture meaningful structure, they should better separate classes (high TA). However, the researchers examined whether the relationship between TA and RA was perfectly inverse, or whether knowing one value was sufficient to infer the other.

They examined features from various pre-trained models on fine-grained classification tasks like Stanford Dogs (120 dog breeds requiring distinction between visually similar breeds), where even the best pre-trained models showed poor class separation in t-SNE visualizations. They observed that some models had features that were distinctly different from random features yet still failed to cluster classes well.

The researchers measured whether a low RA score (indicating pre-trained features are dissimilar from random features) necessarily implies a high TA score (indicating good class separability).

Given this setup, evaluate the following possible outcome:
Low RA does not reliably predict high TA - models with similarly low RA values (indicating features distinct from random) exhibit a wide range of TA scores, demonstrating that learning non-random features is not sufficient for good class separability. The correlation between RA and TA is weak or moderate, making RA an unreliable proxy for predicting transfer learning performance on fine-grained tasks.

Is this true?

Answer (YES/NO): YES